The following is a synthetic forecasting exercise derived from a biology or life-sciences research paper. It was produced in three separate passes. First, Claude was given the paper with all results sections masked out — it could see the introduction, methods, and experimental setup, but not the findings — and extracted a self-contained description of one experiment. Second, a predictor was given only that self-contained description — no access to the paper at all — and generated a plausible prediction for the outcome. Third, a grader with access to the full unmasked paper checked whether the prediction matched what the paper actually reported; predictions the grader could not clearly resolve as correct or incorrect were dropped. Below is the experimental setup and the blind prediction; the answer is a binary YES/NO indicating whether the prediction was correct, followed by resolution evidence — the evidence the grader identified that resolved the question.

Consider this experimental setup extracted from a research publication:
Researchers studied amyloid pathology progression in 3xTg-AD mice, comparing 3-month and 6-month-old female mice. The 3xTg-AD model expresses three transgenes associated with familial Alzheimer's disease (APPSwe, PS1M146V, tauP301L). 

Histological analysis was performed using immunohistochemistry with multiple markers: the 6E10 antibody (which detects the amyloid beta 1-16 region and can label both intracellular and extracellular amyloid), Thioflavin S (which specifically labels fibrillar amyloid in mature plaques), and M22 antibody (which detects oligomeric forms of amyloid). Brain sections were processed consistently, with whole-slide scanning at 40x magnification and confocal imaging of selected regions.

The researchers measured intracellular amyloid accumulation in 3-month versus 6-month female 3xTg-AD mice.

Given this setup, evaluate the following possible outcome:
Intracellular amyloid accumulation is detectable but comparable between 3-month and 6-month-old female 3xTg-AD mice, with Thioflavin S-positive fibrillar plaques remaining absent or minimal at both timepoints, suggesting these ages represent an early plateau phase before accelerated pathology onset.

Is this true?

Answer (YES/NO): NO